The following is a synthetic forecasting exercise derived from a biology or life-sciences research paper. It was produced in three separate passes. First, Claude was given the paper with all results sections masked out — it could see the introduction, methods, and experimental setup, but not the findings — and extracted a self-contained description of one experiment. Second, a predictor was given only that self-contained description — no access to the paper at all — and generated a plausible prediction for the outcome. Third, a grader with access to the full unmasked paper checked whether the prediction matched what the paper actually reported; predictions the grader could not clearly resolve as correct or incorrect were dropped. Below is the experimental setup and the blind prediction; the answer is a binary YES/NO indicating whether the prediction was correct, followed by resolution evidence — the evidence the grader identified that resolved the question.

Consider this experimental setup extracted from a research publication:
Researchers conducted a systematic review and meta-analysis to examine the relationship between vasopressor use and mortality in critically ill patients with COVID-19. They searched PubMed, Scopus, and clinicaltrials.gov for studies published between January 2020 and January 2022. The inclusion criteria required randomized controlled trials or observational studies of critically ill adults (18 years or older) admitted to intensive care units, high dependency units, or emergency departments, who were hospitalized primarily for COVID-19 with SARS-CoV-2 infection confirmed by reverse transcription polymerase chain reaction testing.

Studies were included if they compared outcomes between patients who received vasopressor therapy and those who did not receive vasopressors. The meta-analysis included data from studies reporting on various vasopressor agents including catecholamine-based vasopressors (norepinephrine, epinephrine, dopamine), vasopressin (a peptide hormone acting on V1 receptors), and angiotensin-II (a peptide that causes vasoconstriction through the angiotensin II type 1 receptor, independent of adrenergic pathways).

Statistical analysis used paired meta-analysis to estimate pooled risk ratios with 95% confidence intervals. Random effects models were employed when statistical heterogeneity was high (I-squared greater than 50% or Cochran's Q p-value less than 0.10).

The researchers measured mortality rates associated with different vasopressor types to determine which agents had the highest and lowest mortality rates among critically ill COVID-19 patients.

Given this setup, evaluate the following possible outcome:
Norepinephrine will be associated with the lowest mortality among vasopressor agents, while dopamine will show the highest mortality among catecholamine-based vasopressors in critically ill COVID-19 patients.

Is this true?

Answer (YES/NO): NO